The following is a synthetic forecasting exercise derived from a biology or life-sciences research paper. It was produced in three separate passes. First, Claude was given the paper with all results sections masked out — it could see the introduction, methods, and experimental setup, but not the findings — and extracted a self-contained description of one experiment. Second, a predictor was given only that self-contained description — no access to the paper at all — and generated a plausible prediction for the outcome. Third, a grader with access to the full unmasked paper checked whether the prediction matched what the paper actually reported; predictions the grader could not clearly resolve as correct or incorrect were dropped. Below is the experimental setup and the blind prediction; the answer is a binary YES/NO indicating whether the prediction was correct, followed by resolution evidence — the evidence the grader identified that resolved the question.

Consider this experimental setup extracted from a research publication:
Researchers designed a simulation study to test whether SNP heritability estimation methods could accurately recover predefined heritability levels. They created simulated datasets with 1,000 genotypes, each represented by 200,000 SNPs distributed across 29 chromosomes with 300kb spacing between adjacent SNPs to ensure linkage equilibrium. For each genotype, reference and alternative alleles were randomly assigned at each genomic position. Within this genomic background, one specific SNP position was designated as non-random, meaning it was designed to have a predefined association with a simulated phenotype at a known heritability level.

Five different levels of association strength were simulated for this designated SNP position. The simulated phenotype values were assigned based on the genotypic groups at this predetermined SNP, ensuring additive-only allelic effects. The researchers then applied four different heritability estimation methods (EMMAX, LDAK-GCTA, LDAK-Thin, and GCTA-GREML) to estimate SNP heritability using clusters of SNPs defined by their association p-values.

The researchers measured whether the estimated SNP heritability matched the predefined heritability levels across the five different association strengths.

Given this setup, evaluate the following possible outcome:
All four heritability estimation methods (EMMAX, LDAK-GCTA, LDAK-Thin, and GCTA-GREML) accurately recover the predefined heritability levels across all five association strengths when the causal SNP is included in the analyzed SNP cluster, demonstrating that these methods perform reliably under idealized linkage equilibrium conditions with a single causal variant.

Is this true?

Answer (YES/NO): NO